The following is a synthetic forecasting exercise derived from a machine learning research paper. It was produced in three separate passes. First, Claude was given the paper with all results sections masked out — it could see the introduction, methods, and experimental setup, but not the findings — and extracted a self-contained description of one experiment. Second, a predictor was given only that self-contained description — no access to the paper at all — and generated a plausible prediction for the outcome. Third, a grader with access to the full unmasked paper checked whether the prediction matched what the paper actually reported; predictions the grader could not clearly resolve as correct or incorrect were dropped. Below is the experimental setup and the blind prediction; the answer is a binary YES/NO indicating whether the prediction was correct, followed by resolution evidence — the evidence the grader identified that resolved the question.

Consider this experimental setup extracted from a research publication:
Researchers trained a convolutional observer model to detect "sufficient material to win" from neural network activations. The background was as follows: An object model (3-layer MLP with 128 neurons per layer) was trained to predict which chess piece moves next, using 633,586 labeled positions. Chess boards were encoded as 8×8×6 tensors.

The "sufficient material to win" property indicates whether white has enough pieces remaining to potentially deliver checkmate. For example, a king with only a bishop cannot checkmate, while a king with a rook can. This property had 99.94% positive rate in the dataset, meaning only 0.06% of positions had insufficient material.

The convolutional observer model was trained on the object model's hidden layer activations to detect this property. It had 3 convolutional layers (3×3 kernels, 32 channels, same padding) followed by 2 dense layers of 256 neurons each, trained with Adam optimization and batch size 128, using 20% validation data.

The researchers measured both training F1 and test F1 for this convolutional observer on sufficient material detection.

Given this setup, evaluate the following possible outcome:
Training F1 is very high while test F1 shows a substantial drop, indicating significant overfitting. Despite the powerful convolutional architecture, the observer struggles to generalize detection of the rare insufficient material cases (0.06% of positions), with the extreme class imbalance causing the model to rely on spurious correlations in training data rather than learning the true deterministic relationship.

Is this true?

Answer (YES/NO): NO